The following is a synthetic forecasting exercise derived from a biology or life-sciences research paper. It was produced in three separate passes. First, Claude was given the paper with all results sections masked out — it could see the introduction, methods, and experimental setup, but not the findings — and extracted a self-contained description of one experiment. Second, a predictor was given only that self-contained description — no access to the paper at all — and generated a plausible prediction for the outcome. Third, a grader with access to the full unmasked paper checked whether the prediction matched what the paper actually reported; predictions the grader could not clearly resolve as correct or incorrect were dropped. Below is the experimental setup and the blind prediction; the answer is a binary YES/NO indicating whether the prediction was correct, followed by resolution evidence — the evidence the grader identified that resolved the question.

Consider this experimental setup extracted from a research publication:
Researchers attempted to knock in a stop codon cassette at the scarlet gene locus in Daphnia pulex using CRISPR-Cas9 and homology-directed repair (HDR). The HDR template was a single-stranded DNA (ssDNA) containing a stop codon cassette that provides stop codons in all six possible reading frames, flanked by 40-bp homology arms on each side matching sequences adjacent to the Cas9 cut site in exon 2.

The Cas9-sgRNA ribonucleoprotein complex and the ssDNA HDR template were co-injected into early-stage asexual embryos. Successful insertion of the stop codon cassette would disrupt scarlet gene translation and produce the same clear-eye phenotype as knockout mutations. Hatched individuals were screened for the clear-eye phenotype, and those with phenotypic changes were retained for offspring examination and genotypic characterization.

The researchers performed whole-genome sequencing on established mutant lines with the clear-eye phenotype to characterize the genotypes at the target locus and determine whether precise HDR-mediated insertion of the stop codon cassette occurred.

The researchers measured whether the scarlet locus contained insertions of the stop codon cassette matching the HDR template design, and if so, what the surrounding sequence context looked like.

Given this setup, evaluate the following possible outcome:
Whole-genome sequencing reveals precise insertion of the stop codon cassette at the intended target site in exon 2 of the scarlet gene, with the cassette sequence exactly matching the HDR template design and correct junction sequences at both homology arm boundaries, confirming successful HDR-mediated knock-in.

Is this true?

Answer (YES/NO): NO